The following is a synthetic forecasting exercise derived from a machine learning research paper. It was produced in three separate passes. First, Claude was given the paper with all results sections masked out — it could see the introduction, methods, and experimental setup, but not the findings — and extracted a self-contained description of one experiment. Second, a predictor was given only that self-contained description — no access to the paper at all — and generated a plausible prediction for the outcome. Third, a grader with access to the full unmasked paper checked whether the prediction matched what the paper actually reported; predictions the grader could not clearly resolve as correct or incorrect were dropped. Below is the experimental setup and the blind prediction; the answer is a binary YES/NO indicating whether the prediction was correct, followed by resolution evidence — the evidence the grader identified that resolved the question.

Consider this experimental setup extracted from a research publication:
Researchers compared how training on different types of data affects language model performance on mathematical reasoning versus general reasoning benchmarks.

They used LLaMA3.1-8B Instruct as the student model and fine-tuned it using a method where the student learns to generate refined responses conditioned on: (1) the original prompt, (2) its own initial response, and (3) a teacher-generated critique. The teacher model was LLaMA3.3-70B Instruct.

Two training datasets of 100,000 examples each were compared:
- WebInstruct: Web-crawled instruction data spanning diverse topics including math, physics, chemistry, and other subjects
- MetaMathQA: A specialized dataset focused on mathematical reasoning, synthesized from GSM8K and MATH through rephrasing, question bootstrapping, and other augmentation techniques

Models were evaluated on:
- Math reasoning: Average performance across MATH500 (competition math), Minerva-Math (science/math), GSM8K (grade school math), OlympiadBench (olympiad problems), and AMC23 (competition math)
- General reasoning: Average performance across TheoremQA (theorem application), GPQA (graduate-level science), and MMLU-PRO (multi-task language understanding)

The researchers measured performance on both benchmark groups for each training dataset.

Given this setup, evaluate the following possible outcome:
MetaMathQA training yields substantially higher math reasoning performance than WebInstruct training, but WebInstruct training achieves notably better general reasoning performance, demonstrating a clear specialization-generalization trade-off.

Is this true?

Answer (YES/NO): NO